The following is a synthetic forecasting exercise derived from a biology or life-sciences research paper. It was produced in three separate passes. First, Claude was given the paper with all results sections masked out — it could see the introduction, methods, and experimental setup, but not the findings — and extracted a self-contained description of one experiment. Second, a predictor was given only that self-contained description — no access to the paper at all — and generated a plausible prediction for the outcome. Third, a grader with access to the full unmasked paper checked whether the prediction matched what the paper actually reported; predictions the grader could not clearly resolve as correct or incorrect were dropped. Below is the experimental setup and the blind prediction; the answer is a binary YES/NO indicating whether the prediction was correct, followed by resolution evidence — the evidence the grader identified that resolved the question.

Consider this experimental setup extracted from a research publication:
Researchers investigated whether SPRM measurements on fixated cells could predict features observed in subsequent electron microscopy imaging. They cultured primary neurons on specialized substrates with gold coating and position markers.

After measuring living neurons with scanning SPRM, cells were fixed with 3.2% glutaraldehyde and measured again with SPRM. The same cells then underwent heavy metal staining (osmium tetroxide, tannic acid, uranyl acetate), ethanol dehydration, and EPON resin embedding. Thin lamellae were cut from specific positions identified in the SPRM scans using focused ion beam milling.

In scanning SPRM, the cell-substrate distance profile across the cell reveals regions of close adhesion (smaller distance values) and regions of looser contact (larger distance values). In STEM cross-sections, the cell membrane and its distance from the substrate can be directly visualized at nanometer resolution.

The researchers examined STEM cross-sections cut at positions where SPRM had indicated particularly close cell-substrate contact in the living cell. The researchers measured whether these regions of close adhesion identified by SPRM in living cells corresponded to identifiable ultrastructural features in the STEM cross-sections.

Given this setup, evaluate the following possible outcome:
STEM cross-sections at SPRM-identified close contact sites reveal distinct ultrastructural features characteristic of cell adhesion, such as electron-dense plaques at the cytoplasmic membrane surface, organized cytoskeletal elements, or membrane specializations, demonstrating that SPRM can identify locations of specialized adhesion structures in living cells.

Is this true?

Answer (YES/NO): NO